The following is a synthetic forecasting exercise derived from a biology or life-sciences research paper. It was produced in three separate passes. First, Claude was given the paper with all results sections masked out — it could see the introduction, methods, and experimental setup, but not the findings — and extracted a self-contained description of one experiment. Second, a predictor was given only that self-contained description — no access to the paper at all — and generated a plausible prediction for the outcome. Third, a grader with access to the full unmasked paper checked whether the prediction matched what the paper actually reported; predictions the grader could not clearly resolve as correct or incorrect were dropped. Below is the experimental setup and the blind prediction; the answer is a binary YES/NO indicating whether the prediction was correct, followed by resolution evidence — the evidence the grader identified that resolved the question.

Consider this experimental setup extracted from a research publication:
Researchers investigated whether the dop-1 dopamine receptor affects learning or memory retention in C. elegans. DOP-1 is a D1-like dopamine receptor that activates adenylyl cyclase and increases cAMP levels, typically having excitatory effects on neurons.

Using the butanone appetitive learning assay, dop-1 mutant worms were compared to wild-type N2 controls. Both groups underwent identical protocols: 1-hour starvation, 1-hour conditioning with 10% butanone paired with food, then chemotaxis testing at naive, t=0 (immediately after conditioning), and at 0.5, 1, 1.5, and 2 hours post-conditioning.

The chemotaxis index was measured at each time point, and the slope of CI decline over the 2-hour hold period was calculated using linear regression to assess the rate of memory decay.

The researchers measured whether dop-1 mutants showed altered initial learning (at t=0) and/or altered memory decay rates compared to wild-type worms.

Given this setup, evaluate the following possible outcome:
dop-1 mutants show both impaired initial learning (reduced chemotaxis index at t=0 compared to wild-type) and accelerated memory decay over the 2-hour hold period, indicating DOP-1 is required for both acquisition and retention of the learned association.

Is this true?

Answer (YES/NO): NO